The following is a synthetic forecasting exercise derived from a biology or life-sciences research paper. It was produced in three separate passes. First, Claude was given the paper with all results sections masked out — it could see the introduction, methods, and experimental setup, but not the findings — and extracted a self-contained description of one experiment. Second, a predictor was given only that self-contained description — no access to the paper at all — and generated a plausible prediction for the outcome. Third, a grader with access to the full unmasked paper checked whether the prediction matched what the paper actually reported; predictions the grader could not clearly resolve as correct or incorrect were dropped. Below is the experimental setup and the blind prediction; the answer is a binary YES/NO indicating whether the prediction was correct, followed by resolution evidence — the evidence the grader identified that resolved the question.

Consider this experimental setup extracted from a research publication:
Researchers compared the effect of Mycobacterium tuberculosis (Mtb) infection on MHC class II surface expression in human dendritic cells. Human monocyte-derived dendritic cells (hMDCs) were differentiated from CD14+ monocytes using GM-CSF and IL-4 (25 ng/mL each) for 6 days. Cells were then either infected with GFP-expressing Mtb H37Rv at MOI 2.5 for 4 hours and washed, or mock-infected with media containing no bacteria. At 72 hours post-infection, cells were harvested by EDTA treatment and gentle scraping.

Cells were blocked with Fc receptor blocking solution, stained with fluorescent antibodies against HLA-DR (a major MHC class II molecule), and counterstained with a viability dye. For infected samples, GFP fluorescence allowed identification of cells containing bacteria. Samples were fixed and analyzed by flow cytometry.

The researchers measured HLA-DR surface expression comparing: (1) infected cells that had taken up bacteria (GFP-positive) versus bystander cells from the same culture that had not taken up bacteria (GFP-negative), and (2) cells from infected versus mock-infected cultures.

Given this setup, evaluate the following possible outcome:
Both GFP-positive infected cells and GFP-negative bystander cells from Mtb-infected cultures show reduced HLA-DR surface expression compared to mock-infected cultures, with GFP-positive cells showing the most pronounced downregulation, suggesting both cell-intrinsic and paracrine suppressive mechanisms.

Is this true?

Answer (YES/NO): NO